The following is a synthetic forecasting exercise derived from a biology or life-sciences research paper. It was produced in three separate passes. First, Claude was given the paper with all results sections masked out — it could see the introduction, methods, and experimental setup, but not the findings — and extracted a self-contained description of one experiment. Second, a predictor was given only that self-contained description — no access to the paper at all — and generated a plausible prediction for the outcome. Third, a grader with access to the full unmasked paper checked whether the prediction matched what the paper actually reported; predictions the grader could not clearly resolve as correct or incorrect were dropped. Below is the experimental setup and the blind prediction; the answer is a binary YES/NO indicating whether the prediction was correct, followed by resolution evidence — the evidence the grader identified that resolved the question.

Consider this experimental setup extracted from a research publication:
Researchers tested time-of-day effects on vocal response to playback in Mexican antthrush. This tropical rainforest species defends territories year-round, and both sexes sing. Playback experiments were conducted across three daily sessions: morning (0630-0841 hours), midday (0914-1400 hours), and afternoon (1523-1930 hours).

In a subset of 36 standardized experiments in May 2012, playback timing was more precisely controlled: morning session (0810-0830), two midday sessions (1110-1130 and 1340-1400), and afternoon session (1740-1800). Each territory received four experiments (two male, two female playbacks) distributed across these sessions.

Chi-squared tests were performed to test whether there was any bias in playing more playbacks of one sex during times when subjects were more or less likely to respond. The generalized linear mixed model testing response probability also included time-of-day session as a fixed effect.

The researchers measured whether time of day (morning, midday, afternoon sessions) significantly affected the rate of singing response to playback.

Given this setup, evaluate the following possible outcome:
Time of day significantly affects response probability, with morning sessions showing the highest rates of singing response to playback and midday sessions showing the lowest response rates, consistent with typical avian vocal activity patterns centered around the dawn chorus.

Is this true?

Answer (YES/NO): NO